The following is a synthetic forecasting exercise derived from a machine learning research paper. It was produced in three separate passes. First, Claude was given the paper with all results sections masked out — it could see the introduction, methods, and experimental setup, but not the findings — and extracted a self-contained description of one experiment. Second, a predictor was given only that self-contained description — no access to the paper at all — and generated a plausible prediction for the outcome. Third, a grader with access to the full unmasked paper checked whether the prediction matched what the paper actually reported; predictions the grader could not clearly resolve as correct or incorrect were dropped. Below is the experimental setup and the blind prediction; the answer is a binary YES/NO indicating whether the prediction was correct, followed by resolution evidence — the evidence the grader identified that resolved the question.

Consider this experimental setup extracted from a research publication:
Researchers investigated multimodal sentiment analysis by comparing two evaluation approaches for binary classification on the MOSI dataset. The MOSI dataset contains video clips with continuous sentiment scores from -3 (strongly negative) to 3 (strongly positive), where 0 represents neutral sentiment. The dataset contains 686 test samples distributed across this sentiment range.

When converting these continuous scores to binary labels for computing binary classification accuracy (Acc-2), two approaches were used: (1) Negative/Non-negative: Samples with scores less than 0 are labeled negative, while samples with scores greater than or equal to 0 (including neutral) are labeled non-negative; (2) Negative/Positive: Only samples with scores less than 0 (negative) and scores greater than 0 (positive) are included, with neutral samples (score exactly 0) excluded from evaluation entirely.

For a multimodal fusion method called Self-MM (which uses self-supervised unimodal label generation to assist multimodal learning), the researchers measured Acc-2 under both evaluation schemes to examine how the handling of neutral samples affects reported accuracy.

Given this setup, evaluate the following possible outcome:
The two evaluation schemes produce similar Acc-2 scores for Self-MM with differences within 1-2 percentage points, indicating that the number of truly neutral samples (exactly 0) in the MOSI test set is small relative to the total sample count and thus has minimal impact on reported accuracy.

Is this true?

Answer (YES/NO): NO